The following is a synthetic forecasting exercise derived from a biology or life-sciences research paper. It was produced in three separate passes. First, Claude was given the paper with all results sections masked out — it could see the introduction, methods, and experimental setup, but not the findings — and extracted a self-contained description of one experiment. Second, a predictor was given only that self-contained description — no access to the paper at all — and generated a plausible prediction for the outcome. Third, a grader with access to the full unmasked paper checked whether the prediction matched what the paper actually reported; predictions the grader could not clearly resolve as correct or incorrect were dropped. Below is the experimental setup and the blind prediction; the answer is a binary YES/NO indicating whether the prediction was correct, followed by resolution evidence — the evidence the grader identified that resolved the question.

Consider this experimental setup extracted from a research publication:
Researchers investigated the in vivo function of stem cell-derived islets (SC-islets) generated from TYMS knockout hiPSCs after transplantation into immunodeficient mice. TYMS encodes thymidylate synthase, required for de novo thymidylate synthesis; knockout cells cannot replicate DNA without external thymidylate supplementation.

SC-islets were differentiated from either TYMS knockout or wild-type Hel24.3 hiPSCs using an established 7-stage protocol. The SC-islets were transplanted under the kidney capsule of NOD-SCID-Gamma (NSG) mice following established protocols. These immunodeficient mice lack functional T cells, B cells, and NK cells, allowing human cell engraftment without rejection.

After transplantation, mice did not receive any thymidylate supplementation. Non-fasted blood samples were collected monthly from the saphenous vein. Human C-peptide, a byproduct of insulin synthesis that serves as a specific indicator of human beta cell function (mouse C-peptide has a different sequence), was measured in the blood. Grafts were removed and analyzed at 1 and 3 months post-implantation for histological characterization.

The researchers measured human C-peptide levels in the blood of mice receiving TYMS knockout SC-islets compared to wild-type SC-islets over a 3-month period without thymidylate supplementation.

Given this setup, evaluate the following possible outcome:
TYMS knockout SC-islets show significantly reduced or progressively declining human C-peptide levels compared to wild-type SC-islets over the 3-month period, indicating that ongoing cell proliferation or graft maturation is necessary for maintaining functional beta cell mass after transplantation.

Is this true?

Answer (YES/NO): NO